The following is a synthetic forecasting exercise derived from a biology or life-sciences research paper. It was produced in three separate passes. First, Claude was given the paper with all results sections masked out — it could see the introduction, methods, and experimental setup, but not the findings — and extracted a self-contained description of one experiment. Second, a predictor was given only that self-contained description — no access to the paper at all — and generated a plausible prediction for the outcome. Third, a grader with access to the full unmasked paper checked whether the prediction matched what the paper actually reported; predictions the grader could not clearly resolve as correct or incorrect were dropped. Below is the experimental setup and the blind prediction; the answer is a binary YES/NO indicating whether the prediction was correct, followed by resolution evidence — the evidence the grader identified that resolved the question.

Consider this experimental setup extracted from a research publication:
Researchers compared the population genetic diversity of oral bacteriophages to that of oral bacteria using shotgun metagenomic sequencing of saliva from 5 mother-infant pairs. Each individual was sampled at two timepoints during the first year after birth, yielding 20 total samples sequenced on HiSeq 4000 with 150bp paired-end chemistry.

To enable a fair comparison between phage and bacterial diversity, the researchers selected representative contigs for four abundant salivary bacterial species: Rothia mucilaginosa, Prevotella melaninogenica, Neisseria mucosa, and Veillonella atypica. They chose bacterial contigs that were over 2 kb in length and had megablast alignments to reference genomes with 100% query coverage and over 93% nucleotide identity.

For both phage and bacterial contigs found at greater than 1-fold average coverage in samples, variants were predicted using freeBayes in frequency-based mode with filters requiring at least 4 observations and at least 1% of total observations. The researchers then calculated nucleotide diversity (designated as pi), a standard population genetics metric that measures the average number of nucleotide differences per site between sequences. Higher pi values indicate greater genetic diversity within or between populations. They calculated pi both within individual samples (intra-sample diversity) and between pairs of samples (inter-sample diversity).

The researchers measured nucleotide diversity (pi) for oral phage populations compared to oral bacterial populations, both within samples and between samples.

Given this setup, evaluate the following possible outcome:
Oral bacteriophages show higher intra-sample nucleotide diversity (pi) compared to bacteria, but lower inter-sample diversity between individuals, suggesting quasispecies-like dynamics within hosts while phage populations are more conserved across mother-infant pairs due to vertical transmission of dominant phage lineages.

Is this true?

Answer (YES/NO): NO